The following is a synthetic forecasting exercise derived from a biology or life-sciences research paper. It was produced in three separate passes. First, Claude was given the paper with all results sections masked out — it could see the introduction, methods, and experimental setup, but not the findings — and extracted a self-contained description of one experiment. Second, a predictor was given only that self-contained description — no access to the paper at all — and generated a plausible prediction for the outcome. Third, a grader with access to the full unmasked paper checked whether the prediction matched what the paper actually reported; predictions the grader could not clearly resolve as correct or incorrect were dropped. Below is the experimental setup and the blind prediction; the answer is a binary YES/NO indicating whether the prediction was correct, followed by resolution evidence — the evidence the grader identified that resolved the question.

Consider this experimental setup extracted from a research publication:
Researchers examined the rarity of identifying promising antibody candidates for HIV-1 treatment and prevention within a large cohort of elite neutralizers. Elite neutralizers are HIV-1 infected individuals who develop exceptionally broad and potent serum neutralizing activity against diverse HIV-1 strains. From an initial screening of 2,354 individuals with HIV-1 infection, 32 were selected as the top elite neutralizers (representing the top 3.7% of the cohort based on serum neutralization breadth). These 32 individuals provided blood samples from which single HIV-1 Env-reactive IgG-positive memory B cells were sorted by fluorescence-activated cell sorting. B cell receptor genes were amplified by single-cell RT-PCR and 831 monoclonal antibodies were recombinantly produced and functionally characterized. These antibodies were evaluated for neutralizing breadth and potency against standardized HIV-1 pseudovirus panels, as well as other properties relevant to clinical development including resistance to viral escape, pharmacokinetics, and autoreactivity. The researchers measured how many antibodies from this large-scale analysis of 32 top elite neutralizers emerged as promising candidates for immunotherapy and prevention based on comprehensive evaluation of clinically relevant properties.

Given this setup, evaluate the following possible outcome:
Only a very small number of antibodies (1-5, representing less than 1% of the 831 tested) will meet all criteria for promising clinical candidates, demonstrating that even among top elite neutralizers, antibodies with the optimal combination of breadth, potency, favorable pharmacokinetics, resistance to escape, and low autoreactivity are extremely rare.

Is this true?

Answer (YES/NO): YES